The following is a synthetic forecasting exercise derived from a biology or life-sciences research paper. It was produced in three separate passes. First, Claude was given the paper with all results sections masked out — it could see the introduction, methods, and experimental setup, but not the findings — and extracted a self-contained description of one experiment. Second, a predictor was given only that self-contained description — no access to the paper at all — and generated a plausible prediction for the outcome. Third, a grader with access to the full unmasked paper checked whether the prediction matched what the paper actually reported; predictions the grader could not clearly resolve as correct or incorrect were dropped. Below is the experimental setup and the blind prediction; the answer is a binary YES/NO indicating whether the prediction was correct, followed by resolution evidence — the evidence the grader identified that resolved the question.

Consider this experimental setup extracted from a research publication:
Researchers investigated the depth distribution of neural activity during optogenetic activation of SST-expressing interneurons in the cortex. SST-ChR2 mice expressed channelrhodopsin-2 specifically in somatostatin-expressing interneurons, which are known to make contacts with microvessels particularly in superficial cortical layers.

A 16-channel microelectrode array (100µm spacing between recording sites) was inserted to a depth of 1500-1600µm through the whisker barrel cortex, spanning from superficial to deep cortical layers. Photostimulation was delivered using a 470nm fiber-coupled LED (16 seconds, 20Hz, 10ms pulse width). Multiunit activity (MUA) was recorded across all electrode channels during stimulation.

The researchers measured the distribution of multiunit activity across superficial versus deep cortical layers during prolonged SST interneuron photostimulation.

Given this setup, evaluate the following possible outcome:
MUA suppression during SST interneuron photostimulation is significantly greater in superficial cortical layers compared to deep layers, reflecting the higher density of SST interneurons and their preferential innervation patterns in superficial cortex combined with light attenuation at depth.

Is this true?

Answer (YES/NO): NO